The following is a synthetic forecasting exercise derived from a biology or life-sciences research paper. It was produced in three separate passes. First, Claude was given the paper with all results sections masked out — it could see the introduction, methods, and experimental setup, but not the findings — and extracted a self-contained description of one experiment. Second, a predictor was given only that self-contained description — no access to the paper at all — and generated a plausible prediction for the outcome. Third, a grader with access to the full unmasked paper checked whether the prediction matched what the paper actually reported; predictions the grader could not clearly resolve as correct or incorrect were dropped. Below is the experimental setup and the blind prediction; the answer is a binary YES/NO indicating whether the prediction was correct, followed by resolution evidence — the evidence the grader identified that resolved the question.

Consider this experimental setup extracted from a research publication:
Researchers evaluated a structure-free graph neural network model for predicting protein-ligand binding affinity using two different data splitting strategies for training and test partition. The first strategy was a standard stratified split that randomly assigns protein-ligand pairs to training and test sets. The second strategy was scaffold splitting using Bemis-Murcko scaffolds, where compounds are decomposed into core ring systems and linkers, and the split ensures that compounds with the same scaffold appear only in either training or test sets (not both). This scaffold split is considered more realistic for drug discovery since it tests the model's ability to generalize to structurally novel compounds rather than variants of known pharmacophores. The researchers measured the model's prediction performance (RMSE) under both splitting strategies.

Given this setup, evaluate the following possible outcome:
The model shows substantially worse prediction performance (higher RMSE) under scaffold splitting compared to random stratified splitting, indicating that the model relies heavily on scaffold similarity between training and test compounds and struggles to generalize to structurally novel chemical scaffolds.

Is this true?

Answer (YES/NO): NO